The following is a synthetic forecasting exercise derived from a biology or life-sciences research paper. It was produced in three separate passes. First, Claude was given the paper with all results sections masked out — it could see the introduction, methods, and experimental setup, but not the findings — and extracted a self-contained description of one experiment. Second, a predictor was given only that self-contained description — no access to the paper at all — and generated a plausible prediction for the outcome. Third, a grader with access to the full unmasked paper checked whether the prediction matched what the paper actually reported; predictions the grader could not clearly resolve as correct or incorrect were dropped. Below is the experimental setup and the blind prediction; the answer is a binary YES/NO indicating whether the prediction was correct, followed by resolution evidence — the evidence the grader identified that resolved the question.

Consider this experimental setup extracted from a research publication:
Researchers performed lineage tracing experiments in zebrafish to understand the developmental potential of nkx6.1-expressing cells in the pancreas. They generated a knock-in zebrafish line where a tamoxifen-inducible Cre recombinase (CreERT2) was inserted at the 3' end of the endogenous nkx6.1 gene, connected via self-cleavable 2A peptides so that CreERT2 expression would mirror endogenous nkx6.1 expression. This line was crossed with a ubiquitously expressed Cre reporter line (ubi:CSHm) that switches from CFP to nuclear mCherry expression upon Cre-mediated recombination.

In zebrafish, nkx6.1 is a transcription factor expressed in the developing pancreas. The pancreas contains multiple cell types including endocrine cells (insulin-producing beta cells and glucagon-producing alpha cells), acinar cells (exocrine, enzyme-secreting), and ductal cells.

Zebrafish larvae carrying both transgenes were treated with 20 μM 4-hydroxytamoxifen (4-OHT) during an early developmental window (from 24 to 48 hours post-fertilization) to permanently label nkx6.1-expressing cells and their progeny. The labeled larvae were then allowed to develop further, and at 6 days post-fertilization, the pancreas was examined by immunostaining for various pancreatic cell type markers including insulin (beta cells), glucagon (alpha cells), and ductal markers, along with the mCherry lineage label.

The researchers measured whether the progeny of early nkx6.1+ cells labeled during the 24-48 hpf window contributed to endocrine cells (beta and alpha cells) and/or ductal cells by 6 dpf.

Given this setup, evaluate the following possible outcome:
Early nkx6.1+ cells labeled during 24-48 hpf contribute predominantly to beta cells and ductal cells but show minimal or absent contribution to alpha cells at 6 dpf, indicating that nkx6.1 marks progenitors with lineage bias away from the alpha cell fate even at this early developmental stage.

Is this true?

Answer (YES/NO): NO